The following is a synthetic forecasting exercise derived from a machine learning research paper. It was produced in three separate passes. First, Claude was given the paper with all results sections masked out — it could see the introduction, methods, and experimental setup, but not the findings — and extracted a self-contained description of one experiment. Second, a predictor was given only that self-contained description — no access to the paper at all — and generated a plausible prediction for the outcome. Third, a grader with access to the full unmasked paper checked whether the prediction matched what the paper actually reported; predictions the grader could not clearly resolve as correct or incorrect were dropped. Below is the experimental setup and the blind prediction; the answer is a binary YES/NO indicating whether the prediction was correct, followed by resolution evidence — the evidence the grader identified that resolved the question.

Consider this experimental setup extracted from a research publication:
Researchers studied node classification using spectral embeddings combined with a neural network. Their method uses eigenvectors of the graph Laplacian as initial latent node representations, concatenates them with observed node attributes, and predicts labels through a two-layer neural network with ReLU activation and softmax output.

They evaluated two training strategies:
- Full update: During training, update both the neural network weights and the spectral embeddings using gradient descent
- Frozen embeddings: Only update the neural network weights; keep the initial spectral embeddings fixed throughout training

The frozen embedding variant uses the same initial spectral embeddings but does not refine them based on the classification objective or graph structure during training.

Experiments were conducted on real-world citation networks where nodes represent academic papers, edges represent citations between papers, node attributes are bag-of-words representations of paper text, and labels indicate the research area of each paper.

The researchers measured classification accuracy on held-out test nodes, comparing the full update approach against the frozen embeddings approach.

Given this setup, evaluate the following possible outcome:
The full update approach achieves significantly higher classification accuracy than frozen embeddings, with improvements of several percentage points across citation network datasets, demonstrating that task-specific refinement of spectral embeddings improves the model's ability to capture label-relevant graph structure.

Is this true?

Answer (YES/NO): NO